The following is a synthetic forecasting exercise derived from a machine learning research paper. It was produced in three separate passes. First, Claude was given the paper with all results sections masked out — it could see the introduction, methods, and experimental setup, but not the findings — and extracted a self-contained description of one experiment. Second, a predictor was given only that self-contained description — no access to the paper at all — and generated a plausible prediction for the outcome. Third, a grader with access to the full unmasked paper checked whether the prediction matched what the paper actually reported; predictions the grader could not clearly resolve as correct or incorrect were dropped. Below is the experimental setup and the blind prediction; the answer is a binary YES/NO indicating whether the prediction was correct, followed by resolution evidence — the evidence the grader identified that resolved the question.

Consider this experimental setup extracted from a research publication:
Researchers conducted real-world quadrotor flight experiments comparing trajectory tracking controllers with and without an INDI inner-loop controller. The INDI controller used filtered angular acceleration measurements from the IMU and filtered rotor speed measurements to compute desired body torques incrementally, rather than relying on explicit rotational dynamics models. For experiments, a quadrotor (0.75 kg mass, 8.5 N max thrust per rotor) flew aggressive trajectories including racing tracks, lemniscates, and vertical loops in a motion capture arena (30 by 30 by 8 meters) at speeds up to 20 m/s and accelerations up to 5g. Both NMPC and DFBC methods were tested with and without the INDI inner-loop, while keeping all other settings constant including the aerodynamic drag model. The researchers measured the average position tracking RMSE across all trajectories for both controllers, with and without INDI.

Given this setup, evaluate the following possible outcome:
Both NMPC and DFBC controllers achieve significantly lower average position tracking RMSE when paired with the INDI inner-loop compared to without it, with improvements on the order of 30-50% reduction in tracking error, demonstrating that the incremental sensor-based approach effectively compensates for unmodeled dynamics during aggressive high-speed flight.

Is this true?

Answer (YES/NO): NO